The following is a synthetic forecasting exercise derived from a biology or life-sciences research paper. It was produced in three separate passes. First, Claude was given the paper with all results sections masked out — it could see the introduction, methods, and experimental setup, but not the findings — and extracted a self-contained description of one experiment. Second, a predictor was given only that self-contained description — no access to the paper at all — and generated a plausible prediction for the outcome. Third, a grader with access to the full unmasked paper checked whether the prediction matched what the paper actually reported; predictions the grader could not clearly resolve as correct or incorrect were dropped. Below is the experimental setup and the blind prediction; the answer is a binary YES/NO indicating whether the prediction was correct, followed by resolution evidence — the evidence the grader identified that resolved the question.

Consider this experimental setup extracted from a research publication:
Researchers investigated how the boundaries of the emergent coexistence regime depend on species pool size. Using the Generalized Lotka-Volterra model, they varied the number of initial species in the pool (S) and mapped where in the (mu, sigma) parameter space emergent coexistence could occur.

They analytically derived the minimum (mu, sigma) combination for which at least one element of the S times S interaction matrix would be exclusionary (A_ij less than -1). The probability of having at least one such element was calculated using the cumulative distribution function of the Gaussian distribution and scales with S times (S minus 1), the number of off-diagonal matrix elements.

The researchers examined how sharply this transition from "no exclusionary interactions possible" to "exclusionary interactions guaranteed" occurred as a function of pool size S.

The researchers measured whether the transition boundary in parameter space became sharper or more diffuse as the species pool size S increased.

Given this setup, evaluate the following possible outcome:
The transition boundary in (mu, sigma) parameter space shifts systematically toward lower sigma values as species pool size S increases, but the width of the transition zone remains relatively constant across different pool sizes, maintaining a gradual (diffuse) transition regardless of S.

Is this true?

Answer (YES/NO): NO